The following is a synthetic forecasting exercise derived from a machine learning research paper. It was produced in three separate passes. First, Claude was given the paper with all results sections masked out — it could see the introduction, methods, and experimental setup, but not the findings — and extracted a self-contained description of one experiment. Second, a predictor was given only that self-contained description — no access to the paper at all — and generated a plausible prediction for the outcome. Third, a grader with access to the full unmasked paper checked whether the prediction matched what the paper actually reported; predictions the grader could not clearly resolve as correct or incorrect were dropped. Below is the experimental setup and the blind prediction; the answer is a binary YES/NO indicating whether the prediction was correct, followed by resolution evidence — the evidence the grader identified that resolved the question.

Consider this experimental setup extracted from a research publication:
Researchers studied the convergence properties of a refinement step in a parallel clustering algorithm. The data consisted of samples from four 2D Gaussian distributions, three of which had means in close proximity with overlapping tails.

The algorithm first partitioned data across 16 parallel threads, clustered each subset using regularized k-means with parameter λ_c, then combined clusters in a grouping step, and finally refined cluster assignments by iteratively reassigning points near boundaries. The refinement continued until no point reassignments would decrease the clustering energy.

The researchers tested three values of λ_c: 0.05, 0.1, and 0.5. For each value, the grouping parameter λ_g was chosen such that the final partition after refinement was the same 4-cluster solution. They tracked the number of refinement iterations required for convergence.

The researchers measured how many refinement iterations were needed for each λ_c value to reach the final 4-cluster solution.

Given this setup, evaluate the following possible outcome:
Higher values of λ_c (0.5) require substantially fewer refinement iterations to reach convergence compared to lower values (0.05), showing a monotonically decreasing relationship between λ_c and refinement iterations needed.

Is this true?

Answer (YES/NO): NO